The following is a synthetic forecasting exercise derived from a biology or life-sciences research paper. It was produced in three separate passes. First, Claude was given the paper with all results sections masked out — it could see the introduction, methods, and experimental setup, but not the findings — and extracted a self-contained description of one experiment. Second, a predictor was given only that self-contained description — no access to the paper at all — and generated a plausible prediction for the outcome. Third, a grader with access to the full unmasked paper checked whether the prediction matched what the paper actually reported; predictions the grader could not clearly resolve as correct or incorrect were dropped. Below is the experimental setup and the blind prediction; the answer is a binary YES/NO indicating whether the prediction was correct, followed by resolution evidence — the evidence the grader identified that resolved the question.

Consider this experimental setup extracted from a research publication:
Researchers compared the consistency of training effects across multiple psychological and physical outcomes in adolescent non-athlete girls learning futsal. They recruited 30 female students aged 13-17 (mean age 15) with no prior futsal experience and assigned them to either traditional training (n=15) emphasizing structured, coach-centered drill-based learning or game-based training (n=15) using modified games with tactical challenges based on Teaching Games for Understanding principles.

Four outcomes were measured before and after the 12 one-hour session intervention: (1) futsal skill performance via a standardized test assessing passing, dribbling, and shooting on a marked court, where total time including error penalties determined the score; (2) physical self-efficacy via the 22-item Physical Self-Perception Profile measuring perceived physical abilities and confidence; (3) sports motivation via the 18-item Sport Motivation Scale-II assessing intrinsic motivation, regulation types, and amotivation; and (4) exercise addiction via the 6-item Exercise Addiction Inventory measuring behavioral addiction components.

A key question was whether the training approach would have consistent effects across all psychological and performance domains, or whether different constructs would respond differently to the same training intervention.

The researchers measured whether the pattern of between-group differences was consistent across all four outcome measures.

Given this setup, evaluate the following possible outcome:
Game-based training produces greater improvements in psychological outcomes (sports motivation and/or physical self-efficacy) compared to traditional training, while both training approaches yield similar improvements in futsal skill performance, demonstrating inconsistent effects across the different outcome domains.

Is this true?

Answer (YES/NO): NO